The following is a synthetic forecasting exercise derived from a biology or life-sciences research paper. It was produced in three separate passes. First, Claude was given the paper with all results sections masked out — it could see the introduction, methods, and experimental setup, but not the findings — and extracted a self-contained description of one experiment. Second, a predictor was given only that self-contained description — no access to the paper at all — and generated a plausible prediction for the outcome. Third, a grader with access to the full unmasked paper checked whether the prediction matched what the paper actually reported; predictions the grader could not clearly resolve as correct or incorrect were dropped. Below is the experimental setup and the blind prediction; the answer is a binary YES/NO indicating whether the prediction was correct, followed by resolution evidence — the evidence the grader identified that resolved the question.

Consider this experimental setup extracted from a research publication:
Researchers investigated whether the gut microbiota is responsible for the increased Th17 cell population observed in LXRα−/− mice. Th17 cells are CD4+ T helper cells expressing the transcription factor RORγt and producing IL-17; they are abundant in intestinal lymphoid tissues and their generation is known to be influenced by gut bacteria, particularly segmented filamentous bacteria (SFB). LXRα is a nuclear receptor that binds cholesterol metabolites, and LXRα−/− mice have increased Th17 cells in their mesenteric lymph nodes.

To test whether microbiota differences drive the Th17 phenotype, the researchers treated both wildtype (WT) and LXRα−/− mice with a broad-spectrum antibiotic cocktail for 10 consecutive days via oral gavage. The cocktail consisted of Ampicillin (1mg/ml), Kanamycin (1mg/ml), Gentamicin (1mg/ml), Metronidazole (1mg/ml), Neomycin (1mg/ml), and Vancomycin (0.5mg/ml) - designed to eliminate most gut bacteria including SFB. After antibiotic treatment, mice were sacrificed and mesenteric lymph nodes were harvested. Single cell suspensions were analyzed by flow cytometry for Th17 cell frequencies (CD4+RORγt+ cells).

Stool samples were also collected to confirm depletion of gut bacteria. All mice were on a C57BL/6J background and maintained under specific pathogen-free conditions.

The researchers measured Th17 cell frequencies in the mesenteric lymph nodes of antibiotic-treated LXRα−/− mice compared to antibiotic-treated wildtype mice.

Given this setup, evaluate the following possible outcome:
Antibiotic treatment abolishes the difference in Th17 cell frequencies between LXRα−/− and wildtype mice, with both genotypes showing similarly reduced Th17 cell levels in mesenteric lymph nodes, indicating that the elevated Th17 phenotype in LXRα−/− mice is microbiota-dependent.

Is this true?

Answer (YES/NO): NO